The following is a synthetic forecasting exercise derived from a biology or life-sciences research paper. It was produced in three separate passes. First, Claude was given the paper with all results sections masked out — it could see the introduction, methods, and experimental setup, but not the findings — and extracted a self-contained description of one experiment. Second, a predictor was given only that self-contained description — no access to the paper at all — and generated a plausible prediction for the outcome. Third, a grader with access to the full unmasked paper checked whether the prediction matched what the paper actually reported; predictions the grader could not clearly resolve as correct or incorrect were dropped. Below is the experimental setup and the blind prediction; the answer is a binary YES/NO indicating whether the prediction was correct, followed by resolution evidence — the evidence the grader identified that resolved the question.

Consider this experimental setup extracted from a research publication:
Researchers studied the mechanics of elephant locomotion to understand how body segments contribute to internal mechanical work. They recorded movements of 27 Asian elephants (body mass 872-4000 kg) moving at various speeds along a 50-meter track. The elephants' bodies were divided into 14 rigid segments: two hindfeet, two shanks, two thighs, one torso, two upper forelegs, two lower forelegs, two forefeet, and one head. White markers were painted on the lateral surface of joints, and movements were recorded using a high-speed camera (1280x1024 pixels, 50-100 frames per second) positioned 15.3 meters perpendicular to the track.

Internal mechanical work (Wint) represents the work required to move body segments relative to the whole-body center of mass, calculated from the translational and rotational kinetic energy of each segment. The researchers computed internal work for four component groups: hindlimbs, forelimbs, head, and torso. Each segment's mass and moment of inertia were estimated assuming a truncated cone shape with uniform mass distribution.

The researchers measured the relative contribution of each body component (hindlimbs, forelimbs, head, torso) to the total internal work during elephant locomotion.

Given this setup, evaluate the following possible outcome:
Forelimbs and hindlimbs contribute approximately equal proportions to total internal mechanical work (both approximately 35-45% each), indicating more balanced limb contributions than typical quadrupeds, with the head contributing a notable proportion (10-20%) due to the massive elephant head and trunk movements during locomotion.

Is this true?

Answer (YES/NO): YES